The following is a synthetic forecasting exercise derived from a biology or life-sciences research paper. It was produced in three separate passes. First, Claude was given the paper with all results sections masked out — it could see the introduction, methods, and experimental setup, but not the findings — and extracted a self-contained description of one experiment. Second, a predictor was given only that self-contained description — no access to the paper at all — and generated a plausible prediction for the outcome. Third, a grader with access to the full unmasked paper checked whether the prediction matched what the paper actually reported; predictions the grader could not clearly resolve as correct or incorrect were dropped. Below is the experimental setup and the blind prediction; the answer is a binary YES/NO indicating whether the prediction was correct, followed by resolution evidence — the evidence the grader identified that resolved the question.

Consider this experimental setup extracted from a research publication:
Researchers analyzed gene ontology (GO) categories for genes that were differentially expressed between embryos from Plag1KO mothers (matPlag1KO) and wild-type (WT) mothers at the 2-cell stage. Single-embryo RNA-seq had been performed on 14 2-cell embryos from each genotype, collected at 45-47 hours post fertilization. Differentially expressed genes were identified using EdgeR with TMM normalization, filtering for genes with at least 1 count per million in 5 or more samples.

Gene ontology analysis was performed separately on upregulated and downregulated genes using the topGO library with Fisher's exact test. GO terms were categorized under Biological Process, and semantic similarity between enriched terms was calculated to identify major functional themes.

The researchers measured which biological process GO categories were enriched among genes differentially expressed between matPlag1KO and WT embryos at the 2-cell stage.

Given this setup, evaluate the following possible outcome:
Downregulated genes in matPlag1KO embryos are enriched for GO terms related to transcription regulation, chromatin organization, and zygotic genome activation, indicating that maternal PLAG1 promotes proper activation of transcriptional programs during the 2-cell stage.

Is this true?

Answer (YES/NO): NO